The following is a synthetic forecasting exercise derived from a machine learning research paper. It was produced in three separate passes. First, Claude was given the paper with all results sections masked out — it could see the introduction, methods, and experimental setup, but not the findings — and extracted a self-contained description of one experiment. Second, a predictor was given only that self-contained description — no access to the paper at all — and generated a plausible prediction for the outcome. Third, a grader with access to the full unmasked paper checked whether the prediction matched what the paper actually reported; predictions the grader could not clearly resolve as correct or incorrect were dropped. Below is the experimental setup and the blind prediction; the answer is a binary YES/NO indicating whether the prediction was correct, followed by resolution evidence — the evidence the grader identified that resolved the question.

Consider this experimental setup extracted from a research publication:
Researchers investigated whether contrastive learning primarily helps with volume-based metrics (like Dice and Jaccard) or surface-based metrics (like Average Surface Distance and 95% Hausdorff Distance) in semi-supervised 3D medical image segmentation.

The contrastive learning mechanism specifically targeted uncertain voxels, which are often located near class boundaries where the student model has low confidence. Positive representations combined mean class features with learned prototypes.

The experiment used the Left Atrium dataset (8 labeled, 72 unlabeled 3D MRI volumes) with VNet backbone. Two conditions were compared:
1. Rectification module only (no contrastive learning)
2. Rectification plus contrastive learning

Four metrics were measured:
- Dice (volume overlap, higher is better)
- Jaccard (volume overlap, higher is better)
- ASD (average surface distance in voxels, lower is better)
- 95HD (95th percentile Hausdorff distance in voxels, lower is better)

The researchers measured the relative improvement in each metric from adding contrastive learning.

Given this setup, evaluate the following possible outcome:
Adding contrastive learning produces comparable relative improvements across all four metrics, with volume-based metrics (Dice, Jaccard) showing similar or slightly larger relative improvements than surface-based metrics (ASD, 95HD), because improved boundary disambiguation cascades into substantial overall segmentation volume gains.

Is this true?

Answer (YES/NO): NO